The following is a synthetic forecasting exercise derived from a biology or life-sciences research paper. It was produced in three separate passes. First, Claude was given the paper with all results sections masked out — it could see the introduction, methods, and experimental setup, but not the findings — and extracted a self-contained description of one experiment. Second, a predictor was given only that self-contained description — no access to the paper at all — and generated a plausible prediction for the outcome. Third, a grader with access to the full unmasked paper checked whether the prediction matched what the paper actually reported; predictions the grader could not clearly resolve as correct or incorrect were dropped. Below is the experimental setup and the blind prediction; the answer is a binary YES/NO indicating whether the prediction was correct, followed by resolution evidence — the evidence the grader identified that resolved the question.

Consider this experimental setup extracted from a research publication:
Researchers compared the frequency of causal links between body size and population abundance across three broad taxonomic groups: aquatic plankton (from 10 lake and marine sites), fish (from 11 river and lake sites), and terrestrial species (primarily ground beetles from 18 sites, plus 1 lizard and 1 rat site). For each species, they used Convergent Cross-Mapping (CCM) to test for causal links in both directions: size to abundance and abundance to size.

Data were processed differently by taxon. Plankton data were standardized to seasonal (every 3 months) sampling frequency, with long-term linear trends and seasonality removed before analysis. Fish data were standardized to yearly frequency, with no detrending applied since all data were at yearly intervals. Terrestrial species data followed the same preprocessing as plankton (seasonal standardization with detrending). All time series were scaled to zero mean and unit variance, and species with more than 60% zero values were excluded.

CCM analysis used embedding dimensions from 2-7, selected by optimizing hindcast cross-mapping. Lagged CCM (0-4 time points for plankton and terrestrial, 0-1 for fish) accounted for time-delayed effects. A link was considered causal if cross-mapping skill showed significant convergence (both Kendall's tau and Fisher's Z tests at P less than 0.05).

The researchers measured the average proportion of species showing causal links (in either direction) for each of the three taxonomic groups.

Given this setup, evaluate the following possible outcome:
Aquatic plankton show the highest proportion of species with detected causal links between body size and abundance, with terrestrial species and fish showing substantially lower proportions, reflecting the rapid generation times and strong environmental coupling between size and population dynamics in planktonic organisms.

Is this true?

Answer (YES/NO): NO